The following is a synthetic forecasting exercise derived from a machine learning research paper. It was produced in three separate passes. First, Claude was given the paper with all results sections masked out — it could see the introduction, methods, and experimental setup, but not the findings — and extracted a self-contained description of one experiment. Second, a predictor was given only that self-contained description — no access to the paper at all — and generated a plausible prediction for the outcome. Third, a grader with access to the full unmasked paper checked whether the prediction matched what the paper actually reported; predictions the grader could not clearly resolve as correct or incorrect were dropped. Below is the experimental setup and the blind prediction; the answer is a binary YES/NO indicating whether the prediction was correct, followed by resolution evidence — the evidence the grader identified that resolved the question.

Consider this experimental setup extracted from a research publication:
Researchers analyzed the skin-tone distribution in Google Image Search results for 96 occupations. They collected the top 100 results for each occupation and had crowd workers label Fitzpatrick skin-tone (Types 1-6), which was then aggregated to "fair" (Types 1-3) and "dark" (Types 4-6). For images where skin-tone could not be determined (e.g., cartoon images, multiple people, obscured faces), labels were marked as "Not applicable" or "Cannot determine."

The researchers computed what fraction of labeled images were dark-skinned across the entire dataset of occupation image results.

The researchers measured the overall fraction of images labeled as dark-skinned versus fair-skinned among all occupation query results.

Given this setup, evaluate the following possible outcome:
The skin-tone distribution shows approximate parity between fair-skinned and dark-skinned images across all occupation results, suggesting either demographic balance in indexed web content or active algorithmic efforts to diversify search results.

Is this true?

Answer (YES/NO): NO